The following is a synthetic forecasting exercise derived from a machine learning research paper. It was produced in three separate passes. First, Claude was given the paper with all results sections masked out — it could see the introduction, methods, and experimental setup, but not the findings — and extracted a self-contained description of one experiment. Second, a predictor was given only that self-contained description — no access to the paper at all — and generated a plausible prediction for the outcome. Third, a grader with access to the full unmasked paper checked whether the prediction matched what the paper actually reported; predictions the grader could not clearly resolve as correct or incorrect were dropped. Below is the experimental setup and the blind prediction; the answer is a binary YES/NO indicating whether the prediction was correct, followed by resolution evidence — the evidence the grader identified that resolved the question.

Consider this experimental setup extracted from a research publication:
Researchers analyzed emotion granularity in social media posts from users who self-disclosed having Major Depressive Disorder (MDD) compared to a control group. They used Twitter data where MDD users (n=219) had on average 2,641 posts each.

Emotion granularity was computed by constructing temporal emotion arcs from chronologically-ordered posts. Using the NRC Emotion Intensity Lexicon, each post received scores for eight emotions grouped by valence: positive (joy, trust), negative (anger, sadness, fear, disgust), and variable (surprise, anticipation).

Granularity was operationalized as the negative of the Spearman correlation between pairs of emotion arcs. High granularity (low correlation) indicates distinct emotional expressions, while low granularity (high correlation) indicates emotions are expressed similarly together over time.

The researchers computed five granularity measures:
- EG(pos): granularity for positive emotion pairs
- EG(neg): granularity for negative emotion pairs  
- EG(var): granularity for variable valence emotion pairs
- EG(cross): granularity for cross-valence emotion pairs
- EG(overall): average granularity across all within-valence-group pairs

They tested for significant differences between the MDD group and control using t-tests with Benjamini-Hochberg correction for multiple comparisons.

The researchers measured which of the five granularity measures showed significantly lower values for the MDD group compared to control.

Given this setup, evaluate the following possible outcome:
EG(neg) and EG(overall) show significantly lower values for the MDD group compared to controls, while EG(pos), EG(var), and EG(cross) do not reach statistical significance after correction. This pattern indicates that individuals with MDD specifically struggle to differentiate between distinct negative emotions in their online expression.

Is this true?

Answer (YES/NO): NO